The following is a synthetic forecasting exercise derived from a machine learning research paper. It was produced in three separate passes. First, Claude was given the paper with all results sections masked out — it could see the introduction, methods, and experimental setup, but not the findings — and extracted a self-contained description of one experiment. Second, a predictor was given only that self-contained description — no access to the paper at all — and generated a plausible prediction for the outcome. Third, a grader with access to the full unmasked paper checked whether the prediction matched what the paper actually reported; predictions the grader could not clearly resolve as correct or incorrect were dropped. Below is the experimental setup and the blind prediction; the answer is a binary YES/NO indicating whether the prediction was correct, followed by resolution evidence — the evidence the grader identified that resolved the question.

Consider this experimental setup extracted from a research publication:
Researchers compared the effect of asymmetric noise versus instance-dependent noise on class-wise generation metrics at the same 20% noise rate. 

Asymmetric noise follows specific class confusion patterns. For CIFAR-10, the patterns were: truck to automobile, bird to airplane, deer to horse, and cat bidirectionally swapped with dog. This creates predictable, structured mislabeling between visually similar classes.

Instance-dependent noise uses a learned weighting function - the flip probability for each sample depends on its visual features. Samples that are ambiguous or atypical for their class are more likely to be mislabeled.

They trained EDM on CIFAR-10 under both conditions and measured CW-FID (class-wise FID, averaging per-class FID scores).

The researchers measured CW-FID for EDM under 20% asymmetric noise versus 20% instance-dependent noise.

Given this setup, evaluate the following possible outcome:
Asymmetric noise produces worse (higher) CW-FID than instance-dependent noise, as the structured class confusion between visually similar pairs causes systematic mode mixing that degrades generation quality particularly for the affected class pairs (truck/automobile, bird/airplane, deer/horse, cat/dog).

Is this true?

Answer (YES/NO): NO